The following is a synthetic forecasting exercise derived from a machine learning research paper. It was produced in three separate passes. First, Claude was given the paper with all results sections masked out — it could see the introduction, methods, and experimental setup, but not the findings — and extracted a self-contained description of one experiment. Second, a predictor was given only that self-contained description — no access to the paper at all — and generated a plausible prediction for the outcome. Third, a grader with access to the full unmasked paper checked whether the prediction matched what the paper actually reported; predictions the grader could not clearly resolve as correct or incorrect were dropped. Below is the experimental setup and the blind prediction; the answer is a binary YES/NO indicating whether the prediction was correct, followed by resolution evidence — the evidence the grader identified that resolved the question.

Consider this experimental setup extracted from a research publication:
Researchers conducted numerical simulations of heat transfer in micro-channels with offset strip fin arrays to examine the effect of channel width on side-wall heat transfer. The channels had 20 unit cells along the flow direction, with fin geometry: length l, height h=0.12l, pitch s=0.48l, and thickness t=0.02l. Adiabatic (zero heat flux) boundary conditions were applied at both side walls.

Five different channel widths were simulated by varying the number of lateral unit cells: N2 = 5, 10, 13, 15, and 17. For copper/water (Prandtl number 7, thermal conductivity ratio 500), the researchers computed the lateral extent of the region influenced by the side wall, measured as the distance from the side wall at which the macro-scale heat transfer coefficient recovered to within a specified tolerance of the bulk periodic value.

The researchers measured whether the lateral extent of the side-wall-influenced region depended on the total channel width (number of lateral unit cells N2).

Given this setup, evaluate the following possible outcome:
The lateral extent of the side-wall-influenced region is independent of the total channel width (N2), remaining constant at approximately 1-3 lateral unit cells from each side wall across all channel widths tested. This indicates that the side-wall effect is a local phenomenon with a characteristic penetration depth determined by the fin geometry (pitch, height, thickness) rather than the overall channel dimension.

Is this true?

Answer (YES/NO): NO